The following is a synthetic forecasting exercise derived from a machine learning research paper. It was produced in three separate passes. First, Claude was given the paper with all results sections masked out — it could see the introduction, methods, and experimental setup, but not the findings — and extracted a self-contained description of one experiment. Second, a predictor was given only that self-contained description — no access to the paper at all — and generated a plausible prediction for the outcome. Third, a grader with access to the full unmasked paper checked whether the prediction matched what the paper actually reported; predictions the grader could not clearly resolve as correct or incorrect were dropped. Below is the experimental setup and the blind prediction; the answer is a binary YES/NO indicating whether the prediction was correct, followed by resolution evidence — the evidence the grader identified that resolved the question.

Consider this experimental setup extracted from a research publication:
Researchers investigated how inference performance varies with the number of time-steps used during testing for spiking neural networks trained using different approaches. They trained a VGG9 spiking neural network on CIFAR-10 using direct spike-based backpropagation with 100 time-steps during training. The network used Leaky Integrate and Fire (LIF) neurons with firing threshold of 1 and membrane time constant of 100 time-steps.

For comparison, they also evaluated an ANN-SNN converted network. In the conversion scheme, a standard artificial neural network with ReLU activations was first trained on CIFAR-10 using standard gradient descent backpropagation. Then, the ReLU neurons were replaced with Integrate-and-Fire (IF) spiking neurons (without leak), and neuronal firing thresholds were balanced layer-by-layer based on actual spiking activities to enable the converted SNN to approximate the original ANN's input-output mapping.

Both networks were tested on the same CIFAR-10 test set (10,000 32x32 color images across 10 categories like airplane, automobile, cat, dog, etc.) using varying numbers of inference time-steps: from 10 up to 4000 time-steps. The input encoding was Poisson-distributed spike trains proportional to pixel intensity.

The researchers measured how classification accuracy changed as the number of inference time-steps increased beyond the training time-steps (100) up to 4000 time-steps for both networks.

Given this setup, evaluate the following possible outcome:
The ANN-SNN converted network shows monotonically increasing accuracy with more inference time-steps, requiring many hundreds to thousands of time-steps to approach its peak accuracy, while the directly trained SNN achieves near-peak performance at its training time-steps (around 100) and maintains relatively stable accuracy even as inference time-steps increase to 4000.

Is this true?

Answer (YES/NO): NO